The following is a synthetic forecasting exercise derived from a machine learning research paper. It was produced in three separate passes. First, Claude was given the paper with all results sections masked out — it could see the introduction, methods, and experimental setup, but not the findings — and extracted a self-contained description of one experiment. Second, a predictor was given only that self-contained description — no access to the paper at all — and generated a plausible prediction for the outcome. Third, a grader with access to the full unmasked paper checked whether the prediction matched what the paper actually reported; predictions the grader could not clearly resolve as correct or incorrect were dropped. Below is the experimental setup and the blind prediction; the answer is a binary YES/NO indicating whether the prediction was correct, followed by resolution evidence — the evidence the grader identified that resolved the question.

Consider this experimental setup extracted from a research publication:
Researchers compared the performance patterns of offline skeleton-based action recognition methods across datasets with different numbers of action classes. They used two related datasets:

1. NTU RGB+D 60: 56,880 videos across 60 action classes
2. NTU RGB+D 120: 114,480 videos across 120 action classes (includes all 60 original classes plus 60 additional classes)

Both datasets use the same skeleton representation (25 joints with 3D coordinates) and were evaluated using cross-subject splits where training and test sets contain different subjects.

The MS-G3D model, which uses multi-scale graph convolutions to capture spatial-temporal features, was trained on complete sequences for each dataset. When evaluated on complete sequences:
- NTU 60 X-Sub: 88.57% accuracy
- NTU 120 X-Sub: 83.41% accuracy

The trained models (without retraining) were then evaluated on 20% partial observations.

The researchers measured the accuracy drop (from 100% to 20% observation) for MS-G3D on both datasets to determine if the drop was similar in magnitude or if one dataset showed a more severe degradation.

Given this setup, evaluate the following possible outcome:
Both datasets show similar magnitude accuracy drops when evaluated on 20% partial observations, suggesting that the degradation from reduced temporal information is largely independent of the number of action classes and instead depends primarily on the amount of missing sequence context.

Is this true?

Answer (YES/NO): YES